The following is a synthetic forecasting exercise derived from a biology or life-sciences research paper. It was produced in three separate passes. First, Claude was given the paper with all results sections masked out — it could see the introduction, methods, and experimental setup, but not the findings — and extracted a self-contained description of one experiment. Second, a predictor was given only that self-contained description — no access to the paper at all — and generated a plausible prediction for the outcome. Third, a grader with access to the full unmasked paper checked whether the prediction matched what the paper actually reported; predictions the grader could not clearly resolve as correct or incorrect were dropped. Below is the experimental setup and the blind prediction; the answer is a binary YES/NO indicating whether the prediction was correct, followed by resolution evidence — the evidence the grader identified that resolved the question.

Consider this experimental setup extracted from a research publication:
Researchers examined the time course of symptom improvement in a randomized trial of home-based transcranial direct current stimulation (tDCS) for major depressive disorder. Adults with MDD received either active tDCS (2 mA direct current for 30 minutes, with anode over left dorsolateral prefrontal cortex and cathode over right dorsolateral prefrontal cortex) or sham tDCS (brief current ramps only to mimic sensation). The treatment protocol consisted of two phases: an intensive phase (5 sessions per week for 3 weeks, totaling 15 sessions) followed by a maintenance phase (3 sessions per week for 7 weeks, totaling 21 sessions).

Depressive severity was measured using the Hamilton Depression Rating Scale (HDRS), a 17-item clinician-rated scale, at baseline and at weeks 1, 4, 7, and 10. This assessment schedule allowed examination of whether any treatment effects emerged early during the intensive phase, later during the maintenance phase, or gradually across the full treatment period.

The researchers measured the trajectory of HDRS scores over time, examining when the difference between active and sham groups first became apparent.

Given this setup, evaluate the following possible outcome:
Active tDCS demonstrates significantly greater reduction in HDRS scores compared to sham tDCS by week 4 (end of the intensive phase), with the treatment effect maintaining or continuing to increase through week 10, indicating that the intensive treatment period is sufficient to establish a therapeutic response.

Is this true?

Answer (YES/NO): YES